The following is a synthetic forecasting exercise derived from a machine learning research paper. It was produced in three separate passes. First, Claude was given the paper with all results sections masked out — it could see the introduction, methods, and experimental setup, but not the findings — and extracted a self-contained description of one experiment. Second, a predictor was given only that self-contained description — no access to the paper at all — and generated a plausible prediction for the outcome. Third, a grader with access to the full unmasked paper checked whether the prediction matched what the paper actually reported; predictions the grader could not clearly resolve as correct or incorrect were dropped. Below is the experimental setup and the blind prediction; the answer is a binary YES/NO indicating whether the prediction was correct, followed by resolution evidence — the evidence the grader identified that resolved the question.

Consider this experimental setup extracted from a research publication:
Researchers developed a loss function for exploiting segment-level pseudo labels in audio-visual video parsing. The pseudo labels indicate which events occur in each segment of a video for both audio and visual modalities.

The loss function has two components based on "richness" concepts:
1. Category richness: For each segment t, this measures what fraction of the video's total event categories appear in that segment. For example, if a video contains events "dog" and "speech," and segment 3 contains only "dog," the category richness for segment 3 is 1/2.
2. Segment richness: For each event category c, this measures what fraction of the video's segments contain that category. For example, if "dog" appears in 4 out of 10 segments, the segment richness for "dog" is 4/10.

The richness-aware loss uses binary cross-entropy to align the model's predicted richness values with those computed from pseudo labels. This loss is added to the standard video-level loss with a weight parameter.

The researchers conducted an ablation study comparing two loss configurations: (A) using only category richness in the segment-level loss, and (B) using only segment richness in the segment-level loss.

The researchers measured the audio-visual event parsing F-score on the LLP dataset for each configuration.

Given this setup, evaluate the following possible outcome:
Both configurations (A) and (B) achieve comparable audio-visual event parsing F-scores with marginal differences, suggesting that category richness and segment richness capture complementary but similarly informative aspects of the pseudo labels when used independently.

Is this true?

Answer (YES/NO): YES